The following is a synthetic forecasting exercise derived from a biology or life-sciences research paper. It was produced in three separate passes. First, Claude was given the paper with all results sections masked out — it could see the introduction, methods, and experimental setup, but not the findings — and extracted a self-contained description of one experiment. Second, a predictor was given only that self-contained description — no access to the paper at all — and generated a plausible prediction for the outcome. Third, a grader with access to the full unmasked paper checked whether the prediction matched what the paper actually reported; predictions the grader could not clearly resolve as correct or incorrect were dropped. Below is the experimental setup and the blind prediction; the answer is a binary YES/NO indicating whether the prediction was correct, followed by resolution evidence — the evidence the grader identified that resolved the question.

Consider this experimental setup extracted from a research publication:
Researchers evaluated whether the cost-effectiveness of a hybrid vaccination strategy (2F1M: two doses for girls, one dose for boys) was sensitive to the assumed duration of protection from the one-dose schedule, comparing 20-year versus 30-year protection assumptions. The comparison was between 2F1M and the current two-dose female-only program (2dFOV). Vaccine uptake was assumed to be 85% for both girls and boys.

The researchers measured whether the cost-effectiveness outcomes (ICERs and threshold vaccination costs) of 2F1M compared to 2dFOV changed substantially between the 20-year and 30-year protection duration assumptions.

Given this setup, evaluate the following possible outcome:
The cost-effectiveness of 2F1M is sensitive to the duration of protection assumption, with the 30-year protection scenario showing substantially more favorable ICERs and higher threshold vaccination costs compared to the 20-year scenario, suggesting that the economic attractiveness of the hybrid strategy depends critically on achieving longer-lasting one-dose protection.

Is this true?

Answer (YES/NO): NO